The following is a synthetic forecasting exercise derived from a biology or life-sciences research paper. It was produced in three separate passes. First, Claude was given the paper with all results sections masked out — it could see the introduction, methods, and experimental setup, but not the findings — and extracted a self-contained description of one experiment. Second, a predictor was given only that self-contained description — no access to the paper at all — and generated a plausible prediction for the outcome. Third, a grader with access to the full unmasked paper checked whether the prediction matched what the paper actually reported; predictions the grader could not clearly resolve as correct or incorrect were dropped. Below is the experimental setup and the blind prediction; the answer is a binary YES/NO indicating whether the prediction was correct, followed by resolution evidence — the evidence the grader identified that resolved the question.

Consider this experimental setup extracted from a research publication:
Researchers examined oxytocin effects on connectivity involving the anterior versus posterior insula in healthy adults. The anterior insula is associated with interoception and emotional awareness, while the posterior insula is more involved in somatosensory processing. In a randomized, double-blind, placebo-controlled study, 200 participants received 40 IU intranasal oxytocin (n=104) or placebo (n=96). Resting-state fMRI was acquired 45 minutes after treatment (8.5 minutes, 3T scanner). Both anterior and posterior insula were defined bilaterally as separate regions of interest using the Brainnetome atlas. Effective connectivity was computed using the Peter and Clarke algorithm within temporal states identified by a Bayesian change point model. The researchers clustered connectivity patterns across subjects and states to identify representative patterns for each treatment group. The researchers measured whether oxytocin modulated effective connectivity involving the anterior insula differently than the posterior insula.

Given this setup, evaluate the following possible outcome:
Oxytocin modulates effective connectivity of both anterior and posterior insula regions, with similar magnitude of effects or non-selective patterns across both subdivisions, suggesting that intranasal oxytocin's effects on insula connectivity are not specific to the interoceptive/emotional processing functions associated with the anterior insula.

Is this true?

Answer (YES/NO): NO